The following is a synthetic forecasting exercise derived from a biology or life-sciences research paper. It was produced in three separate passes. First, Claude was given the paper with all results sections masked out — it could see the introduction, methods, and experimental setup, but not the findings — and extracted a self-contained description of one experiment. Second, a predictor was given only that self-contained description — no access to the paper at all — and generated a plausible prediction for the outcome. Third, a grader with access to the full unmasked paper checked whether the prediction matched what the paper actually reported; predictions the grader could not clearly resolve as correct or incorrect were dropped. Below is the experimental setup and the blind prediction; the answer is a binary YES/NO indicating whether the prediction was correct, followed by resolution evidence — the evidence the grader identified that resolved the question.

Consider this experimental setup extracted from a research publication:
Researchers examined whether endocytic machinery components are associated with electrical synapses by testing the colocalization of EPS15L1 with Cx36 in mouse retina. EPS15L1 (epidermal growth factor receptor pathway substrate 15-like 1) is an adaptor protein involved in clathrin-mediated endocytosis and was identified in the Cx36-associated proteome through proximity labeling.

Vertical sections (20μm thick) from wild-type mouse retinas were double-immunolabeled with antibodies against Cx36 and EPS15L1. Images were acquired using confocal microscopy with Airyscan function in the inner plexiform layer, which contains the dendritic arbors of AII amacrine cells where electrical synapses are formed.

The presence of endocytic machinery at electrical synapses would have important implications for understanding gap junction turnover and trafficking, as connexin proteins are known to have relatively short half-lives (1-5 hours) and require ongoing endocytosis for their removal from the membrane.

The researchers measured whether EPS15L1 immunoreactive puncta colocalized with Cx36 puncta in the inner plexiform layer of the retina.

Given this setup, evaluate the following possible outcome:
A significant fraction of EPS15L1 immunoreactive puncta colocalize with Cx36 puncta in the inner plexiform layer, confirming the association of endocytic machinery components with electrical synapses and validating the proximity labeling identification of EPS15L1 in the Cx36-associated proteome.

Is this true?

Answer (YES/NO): YES